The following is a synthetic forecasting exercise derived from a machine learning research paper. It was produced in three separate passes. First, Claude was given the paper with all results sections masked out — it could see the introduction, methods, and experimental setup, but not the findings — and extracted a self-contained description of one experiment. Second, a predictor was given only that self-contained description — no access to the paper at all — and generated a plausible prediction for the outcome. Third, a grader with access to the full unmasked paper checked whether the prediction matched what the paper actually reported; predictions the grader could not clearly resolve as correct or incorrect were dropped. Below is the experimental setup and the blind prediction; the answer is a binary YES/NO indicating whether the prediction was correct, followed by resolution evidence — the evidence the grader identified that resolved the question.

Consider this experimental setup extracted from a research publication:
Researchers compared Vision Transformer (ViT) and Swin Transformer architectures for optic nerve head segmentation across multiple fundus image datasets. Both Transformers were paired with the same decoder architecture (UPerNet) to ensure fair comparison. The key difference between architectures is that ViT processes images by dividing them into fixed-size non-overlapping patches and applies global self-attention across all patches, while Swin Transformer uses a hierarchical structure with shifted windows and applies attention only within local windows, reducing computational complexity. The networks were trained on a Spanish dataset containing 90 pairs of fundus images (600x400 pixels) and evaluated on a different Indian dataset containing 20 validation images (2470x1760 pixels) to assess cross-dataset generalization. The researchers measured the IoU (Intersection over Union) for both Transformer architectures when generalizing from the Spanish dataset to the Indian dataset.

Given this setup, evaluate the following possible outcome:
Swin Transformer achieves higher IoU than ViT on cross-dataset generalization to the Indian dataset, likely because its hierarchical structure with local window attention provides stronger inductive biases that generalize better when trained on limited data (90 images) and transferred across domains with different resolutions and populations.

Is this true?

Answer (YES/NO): YES